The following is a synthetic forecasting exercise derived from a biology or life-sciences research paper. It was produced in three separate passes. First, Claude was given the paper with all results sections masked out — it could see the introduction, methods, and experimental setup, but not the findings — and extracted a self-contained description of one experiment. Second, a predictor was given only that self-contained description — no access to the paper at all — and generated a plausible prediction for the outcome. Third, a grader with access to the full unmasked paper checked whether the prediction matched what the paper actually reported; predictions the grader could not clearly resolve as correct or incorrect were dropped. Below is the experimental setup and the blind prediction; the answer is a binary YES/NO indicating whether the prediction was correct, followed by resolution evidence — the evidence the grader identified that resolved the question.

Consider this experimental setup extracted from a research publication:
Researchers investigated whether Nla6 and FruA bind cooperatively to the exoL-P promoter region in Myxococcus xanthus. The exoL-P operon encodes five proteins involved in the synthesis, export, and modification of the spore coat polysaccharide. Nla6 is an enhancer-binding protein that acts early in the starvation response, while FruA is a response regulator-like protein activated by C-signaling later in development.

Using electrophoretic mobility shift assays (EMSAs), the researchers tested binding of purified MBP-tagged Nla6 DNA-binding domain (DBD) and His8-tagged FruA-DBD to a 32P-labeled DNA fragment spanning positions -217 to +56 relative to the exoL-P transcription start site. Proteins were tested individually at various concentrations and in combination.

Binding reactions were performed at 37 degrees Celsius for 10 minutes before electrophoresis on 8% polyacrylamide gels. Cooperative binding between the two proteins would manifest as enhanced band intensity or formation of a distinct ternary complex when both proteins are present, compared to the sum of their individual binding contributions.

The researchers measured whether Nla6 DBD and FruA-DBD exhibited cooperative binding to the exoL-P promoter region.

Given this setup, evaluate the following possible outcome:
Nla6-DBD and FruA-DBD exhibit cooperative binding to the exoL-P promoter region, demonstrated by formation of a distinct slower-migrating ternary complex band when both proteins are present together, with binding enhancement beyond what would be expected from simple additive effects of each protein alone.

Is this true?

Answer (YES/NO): NO